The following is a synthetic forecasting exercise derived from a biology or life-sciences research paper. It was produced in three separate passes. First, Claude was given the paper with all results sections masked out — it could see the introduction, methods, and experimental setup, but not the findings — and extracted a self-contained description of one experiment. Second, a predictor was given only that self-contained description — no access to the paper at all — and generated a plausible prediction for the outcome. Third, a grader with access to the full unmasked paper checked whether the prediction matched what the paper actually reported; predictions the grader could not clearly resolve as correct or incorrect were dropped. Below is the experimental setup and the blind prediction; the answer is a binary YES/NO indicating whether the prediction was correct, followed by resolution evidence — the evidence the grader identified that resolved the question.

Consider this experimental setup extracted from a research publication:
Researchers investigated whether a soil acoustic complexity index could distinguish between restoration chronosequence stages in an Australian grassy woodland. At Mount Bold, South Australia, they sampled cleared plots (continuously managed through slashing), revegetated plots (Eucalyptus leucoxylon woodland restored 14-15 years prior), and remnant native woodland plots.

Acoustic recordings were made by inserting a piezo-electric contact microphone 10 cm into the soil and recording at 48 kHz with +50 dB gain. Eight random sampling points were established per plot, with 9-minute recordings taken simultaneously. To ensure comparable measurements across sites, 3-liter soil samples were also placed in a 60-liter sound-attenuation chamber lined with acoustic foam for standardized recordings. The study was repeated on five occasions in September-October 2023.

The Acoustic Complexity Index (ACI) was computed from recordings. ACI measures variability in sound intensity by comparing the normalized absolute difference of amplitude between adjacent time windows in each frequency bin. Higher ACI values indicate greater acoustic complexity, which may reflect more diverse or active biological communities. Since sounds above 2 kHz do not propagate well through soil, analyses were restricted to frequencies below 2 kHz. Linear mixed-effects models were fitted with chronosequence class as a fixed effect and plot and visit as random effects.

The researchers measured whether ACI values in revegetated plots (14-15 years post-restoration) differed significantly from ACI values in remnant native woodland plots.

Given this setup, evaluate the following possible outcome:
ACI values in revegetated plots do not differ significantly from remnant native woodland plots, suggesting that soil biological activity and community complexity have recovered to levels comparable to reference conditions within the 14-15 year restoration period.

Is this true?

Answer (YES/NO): YES